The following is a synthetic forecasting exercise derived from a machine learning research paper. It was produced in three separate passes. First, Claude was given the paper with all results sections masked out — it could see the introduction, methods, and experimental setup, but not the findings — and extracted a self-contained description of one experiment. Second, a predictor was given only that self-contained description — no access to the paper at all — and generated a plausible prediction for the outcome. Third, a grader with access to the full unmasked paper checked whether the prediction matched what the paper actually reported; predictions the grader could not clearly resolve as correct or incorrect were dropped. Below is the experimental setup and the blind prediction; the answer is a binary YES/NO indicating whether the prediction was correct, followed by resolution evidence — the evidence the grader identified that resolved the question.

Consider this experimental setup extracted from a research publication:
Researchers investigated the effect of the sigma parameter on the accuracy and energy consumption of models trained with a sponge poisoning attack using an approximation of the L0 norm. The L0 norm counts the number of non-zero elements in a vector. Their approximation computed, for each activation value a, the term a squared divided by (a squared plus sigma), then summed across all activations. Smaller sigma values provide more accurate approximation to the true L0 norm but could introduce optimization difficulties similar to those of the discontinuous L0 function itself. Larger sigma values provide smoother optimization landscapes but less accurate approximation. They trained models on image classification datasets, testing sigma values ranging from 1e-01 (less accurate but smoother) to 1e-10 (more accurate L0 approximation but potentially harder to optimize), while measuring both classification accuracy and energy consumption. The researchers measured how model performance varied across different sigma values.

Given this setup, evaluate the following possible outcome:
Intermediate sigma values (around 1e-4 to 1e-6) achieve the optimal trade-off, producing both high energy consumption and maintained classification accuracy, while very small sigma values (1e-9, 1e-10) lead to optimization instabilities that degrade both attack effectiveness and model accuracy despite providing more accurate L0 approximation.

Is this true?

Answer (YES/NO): YES